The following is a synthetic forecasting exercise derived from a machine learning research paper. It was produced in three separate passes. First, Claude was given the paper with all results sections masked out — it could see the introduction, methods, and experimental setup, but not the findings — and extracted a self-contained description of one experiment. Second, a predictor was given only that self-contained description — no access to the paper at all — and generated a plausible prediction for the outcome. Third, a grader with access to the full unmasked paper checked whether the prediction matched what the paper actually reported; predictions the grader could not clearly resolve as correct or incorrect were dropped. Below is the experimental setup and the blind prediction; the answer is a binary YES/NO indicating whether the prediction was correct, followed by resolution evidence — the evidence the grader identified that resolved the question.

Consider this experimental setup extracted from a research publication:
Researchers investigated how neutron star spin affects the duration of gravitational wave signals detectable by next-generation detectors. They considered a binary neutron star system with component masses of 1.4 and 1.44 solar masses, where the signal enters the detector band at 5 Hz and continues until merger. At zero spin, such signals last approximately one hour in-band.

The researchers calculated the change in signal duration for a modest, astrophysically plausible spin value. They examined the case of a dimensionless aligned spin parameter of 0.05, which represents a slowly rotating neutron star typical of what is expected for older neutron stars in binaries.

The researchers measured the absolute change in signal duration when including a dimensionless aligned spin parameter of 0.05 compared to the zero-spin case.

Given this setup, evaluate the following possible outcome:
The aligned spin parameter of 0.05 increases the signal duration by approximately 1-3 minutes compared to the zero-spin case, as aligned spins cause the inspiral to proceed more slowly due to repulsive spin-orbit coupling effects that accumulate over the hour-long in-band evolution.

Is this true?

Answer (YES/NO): NO